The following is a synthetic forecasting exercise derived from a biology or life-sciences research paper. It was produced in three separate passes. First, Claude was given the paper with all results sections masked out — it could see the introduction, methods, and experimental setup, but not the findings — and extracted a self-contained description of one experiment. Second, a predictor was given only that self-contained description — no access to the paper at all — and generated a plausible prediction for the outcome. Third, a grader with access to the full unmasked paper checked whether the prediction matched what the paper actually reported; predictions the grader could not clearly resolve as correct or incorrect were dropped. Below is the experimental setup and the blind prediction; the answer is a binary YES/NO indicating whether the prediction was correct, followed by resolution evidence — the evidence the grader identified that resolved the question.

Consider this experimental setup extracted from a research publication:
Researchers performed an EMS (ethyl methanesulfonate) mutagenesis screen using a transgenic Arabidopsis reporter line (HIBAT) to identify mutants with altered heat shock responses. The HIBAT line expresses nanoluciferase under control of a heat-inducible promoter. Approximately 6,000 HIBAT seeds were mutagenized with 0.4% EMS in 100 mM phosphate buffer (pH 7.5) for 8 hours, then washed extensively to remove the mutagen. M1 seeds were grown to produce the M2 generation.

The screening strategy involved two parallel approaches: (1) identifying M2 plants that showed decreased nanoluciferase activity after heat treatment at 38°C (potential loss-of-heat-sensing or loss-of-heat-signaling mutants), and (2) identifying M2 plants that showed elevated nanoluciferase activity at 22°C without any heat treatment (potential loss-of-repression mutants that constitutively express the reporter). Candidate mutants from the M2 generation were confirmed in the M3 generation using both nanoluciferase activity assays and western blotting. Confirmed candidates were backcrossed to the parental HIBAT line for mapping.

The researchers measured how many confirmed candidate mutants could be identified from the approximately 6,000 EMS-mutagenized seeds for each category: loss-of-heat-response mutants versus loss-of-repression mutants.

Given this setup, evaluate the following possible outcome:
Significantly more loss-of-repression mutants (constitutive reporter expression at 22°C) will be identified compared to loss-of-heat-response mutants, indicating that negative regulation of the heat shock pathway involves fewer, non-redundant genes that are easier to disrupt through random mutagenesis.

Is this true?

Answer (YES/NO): NO